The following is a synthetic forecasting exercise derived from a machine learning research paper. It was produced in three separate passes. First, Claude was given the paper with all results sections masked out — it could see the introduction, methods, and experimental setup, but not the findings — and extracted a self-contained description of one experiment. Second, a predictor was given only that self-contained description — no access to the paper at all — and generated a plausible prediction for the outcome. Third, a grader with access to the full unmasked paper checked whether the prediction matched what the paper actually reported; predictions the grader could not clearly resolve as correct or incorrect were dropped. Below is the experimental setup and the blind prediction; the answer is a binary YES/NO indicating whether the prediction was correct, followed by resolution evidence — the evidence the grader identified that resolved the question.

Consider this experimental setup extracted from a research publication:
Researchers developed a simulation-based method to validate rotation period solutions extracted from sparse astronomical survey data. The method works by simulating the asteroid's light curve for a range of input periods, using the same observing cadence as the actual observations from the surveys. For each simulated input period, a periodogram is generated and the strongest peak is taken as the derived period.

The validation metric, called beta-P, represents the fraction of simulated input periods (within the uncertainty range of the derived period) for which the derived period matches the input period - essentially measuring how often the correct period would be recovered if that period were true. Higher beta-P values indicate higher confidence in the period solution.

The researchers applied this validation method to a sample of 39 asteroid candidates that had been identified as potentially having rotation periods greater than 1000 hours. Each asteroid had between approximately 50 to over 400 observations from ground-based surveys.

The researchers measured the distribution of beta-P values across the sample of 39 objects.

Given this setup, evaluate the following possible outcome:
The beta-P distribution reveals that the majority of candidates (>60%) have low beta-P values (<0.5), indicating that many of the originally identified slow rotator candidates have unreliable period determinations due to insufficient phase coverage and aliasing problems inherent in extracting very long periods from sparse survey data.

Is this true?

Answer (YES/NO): NO